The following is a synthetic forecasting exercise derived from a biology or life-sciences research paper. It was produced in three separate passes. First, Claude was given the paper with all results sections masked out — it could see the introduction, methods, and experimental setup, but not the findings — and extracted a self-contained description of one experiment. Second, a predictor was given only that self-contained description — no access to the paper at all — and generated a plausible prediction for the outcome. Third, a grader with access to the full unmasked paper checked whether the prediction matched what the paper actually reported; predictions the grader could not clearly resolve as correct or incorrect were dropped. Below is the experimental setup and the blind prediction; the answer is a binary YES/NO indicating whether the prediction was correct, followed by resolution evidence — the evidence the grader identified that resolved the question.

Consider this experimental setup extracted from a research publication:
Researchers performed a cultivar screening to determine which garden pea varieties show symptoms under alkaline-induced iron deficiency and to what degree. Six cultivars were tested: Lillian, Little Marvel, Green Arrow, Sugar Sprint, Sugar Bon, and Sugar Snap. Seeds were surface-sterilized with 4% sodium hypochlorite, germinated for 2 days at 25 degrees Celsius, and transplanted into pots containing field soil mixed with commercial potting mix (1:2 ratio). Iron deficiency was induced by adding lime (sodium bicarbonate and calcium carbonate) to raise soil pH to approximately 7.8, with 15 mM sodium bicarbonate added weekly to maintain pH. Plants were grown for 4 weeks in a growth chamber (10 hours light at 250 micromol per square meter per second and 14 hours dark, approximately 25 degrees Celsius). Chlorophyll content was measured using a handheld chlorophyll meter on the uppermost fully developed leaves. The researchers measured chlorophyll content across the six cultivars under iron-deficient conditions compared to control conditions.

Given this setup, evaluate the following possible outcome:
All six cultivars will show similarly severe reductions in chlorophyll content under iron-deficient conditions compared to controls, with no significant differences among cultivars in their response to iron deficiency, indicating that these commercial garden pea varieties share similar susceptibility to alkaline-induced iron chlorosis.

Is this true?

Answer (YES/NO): NO